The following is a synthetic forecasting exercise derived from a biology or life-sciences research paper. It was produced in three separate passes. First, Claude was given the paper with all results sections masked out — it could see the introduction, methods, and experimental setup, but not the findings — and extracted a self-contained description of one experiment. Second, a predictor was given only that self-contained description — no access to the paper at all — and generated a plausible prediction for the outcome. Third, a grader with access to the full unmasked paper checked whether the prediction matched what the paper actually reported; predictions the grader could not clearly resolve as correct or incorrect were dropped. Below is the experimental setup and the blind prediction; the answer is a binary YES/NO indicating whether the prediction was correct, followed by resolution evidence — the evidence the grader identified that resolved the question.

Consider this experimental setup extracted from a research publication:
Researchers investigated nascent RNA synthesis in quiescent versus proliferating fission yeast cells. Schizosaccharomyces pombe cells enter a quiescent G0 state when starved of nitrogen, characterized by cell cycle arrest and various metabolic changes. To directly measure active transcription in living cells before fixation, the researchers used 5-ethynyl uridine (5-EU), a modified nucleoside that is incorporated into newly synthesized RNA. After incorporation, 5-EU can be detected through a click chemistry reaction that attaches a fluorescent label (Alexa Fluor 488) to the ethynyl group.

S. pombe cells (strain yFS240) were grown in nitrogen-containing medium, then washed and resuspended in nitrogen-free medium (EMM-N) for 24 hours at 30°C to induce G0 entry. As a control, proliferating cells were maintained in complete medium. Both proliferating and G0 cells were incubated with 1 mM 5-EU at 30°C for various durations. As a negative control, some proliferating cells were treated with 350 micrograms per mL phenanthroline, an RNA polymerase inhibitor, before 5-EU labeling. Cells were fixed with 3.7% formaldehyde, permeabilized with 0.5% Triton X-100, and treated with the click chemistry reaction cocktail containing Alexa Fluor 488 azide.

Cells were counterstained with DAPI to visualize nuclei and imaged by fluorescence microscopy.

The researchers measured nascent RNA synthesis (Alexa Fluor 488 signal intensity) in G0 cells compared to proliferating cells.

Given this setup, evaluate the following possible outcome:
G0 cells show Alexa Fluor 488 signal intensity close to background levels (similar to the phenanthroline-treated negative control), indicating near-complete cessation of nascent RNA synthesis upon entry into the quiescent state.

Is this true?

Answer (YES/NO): NO